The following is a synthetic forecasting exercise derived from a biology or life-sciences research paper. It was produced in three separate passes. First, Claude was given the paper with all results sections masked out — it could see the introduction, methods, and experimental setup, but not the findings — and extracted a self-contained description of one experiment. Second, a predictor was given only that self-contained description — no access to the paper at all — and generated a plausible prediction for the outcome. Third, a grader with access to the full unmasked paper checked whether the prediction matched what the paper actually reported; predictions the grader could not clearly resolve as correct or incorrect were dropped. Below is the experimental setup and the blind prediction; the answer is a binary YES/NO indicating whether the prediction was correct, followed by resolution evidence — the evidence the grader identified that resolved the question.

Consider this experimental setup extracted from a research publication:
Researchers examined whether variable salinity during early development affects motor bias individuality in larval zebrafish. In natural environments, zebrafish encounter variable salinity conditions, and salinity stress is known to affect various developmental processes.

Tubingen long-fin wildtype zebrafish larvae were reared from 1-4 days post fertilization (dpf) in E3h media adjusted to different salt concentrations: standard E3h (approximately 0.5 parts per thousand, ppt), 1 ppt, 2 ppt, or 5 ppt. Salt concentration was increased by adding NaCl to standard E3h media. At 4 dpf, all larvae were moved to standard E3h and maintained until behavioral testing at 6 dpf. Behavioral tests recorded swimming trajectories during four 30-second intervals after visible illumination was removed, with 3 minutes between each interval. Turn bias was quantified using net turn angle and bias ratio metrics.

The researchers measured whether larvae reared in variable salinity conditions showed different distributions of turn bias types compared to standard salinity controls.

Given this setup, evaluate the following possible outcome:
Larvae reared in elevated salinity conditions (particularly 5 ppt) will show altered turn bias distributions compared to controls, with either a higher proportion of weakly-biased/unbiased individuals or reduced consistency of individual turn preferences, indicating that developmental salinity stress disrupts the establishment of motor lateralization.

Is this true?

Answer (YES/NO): NO